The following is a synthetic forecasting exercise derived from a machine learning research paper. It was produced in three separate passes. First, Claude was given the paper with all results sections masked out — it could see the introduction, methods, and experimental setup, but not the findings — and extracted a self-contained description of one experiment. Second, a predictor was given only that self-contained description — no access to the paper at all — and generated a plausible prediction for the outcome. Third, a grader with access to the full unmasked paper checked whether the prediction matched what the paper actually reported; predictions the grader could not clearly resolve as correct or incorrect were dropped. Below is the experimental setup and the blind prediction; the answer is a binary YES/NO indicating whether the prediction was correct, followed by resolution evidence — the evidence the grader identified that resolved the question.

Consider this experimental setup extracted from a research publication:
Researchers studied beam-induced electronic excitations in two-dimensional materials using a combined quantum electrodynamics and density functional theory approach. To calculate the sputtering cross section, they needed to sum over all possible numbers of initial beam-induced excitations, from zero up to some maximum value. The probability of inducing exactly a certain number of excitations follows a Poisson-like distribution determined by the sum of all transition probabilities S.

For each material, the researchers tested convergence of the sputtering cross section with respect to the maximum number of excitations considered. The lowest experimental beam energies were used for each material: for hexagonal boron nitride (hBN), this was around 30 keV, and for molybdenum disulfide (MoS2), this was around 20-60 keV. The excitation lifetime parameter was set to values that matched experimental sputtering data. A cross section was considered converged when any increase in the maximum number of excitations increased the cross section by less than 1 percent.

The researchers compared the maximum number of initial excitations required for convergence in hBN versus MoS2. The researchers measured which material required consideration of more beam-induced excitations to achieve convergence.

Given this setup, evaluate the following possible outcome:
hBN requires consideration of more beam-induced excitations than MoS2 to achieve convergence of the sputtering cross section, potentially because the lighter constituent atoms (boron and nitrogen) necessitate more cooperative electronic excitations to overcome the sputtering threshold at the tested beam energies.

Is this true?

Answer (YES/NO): NO